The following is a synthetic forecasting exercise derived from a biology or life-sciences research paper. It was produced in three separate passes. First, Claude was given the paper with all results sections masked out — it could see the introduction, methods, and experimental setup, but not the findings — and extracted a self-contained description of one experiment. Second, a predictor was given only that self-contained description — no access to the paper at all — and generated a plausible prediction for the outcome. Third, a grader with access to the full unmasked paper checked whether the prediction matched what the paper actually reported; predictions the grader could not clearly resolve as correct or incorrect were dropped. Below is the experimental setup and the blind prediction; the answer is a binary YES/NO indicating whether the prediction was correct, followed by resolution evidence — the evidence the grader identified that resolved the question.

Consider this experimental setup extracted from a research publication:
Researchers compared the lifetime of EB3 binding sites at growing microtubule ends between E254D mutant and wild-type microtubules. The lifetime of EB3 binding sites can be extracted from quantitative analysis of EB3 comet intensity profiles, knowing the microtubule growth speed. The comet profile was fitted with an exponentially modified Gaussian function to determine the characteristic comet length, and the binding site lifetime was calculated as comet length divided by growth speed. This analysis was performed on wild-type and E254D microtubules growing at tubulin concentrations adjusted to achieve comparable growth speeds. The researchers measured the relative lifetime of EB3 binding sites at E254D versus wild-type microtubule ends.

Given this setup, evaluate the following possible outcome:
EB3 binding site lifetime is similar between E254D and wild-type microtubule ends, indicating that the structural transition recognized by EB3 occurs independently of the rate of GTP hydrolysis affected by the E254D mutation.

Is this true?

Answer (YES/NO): NO